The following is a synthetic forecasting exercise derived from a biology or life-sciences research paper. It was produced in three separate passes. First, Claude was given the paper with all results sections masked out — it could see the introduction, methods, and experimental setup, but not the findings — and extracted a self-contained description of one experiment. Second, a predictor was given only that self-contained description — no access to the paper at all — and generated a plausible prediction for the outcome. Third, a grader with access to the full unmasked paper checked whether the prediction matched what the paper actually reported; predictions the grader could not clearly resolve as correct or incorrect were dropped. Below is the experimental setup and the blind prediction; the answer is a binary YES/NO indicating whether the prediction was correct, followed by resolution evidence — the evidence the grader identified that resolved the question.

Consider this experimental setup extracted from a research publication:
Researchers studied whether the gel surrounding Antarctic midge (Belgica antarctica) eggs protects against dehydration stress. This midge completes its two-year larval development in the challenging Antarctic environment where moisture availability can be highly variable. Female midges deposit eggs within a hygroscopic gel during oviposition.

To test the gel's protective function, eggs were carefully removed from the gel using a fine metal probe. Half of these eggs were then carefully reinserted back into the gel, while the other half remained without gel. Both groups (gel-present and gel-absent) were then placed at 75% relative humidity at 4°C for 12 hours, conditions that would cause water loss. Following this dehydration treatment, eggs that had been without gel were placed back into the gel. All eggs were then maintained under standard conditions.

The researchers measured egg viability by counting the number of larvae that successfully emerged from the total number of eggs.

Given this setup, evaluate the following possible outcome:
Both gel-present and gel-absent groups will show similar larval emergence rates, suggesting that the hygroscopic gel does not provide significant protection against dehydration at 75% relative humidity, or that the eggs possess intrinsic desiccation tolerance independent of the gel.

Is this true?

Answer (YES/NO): NO